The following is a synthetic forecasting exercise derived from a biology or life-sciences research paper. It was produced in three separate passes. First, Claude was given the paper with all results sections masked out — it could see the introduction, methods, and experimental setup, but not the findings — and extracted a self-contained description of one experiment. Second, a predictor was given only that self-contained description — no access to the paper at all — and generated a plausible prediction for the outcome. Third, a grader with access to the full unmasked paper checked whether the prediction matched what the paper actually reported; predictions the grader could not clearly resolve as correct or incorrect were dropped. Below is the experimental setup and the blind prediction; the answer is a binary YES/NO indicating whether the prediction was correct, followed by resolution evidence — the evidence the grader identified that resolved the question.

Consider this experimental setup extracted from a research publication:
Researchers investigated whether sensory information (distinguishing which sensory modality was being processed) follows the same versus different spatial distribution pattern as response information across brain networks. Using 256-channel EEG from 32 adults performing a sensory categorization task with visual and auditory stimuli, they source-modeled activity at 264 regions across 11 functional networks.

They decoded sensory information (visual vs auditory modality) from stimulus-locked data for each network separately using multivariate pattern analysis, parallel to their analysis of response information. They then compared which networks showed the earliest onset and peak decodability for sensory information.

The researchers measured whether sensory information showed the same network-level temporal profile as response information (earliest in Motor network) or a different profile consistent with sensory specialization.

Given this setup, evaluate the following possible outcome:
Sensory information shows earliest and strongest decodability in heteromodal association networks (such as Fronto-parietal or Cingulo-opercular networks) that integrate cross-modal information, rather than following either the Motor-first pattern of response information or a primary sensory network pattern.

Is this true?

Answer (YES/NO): NO